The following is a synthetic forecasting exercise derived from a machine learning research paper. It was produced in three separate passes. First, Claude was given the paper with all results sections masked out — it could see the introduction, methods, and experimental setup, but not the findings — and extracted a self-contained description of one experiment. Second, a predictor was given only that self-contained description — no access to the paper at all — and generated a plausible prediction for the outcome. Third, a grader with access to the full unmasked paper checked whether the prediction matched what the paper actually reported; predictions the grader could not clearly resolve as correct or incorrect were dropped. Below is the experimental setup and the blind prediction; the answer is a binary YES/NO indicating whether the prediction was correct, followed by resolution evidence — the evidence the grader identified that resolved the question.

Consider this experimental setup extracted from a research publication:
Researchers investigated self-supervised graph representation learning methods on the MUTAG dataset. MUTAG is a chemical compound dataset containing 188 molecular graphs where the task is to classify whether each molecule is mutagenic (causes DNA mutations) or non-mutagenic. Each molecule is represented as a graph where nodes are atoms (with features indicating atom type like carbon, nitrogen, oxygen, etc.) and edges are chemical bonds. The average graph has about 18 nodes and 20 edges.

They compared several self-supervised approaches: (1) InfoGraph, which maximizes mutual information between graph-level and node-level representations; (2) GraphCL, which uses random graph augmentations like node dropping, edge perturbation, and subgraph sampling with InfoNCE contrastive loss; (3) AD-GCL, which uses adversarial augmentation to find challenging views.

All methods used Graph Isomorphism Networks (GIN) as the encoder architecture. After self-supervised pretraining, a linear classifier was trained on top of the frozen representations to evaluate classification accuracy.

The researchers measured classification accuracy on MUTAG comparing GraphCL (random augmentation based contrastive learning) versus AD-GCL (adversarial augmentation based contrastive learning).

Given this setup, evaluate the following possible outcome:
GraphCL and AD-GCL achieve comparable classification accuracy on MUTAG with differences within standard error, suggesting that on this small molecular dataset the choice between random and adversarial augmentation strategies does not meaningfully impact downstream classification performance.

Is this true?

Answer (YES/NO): NO